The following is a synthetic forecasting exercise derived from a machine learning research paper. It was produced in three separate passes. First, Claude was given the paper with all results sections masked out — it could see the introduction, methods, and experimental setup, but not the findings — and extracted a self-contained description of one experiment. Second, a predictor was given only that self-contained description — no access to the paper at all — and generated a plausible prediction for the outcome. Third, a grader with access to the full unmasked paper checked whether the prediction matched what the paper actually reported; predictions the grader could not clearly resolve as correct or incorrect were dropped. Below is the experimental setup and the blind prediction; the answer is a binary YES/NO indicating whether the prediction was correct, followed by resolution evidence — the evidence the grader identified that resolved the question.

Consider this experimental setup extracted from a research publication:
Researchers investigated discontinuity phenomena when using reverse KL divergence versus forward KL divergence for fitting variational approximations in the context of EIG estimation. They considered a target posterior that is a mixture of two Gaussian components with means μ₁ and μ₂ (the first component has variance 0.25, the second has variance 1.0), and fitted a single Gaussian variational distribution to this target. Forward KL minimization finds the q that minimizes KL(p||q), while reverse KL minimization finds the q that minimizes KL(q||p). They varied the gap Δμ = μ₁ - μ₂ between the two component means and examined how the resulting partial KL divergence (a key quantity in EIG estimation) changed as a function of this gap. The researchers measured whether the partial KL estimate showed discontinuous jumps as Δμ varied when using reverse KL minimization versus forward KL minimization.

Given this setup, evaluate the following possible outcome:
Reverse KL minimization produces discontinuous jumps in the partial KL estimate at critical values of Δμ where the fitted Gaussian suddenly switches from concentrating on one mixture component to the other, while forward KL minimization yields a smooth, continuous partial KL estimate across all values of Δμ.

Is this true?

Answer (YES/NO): YES